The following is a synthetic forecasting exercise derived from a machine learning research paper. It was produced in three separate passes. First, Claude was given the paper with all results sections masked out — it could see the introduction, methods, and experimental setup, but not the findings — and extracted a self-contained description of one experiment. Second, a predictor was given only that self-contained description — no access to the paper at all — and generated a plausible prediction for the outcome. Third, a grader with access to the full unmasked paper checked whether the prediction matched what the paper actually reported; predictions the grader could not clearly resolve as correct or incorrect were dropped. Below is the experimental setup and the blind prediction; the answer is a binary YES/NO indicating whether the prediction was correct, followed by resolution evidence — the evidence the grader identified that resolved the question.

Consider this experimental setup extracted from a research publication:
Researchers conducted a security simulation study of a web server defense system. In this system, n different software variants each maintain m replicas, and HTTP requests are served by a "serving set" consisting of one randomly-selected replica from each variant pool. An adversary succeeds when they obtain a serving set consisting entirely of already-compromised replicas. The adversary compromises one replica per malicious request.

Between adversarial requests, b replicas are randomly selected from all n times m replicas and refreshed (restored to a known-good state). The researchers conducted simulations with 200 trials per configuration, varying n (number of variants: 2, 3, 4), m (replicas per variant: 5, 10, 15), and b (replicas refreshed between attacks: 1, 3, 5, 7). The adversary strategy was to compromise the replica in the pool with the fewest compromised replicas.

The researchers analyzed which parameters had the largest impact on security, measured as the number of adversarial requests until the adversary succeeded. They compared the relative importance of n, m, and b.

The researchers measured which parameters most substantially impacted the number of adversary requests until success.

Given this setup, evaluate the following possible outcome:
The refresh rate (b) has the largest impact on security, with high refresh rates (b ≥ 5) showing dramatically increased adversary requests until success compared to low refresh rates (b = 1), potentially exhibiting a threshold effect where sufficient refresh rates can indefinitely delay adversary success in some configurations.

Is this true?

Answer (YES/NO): NO